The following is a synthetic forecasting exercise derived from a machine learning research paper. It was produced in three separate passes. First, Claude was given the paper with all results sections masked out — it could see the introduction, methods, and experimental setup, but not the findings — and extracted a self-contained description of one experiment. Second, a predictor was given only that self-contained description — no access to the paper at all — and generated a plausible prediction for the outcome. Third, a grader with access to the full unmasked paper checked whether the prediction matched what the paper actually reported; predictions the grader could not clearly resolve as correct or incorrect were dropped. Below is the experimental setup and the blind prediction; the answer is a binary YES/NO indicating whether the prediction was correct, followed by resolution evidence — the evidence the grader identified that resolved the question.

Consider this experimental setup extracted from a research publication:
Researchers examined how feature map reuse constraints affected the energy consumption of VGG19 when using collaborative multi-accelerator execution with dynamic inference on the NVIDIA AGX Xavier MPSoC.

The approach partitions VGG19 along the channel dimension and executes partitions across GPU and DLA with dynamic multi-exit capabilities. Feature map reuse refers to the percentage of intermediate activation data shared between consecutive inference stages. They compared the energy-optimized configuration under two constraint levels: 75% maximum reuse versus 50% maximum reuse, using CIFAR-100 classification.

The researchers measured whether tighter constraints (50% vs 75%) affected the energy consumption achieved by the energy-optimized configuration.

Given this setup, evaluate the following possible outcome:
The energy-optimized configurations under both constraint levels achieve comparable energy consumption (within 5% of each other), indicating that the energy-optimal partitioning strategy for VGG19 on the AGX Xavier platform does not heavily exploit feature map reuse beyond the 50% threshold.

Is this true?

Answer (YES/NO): YES